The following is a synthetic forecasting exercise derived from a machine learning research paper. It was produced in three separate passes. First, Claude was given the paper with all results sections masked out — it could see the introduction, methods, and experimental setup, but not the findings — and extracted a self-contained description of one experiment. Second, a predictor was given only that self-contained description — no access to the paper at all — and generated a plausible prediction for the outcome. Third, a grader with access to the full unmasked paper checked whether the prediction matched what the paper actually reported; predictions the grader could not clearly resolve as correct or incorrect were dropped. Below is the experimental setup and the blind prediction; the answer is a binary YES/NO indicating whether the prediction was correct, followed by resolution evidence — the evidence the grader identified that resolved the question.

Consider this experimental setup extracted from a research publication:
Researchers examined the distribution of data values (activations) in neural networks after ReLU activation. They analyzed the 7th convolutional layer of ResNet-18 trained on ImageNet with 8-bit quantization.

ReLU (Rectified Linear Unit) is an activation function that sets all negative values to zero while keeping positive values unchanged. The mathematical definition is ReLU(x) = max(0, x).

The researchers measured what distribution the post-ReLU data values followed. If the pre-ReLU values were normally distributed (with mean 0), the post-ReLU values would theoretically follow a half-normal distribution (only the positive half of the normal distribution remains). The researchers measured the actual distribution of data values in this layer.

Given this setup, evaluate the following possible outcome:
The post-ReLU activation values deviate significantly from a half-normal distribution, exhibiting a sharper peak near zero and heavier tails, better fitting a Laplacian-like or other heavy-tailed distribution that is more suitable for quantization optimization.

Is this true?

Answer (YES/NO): NO